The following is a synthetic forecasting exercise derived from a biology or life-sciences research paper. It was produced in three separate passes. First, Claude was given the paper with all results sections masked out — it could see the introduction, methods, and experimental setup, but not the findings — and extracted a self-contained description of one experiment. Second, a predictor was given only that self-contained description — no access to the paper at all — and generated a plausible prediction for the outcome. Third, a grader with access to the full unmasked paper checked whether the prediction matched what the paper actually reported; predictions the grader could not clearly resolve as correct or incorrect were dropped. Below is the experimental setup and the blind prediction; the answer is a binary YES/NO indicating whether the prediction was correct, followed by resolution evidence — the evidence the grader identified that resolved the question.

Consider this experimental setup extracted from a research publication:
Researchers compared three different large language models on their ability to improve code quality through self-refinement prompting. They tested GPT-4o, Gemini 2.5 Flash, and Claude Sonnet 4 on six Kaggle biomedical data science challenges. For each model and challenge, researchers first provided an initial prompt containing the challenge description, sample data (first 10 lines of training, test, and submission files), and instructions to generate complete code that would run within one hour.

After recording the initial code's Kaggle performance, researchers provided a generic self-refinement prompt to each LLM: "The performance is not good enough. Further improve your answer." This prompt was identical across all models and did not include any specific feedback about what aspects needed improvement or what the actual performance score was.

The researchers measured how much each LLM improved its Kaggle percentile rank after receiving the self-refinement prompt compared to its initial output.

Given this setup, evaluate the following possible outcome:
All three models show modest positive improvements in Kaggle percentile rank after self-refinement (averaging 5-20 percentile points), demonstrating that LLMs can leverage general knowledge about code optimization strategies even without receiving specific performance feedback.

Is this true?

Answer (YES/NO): YES